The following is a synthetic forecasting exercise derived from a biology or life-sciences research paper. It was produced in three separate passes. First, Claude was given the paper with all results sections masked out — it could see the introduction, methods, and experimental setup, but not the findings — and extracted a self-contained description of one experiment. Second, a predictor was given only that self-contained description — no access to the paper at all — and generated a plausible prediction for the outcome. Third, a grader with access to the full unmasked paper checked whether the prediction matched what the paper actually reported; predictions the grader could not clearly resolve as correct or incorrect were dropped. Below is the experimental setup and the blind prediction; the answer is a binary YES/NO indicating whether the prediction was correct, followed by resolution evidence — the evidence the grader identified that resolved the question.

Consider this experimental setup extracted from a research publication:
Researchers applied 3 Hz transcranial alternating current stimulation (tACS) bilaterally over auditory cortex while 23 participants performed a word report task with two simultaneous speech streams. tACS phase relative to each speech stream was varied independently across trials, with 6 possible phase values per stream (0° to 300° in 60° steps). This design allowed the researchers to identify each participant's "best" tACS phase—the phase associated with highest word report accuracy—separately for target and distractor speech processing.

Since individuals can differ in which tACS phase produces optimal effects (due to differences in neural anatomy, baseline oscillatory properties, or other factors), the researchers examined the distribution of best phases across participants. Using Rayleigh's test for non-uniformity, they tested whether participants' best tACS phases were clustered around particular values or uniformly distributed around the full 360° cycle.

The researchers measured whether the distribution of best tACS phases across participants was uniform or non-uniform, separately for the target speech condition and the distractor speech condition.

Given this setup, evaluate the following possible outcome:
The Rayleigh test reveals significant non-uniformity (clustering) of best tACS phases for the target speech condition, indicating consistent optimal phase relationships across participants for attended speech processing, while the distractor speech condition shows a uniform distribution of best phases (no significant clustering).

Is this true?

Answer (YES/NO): NO